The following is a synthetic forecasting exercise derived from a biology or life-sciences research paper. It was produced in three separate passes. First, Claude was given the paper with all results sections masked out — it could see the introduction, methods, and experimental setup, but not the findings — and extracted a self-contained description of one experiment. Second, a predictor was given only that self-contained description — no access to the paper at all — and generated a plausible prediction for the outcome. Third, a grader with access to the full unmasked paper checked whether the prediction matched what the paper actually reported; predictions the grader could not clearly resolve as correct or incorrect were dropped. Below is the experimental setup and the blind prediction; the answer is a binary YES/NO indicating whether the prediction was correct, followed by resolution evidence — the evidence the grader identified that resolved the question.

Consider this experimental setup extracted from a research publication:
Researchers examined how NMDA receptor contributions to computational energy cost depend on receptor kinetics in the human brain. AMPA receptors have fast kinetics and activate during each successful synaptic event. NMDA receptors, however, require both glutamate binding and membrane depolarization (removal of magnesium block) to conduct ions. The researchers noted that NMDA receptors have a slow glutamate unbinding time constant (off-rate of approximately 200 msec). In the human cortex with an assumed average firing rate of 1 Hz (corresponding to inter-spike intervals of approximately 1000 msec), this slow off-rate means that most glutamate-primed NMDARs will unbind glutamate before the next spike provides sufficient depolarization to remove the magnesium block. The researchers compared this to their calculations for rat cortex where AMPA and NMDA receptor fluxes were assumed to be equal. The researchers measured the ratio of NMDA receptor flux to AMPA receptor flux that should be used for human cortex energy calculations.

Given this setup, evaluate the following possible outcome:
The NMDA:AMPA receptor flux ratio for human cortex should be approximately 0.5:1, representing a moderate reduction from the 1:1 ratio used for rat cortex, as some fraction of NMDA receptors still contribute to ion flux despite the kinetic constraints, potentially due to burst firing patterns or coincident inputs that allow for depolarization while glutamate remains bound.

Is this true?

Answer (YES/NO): YES